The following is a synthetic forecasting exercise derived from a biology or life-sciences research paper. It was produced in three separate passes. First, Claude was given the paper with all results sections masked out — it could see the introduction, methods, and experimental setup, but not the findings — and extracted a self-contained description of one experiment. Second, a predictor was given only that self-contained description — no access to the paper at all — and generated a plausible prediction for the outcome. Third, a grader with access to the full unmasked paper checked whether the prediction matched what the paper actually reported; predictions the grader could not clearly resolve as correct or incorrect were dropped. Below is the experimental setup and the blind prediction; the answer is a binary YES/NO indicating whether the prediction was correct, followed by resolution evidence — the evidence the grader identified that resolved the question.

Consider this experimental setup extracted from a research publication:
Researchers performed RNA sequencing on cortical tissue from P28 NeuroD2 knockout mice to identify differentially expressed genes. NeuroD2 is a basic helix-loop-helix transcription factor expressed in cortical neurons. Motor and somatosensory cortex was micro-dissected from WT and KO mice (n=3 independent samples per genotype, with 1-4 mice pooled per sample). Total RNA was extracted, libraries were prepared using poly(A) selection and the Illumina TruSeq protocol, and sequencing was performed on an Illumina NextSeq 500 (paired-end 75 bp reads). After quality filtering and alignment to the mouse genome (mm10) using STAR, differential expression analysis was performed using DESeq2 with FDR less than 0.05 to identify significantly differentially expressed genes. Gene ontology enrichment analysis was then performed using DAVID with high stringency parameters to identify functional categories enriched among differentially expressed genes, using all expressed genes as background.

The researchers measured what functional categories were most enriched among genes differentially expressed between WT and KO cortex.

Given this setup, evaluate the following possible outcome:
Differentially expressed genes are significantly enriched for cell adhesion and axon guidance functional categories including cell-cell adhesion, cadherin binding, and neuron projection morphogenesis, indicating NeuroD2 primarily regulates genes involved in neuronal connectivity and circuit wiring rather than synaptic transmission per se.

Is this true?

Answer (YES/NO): NO